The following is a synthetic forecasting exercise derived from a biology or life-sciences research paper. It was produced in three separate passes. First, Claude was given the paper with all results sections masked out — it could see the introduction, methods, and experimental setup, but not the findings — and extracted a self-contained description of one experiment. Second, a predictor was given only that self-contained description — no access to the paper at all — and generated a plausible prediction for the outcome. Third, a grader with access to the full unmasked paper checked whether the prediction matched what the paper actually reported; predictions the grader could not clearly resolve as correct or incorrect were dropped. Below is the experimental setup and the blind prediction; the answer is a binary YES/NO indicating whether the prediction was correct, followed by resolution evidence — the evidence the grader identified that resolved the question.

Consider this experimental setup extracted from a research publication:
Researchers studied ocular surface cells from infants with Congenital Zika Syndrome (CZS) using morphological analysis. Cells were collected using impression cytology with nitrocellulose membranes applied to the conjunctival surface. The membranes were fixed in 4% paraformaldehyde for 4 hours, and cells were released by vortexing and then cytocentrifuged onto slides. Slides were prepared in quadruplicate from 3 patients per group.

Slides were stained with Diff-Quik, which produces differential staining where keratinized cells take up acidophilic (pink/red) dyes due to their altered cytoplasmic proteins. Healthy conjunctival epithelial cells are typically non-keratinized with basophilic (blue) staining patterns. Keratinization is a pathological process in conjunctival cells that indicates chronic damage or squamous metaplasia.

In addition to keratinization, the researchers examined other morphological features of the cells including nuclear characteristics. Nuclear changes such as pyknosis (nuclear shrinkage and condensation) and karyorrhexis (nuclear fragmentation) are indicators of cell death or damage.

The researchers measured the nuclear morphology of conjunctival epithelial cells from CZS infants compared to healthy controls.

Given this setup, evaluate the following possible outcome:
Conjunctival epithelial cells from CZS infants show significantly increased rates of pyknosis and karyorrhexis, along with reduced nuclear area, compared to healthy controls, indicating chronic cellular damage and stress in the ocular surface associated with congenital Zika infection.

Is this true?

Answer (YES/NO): YES